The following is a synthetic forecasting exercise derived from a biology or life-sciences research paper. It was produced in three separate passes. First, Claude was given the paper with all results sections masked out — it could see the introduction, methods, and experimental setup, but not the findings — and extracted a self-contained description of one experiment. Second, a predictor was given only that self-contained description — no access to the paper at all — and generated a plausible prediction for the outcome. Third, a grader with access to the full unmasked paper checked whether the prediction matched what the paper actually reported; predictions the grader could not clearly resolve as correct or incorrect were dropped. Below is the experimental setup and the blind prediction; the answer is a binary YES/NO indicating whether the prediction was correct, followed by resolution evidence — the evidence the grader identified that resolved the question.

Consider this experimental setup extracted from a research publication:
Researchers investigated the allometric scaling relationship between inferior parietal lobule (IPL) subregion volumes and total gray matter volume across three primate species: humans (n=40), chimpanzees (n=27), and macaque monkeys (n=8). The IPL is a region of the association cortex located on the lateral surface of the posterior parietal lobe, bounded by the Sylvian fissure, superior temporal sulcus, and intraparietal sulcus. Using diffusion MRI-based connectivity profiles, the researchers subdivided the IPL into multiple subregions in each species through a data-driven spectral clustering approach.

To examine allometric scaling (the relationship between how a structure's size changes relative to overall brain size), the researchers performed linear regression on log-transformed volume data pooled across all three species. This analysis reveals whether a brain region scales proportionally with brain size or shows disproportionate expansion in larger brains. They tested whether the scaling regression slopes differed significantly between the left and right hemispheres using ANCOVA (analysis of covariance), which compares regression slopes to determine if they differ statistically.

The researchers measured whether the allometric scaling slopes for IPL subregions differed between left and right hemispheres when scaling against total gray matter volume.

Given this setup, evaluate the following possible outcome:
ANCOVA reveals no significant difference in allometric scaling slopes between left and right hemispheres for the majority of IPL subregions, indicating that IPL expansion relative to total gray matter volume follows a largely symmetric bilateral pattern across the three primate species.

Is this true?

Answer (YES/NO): YES